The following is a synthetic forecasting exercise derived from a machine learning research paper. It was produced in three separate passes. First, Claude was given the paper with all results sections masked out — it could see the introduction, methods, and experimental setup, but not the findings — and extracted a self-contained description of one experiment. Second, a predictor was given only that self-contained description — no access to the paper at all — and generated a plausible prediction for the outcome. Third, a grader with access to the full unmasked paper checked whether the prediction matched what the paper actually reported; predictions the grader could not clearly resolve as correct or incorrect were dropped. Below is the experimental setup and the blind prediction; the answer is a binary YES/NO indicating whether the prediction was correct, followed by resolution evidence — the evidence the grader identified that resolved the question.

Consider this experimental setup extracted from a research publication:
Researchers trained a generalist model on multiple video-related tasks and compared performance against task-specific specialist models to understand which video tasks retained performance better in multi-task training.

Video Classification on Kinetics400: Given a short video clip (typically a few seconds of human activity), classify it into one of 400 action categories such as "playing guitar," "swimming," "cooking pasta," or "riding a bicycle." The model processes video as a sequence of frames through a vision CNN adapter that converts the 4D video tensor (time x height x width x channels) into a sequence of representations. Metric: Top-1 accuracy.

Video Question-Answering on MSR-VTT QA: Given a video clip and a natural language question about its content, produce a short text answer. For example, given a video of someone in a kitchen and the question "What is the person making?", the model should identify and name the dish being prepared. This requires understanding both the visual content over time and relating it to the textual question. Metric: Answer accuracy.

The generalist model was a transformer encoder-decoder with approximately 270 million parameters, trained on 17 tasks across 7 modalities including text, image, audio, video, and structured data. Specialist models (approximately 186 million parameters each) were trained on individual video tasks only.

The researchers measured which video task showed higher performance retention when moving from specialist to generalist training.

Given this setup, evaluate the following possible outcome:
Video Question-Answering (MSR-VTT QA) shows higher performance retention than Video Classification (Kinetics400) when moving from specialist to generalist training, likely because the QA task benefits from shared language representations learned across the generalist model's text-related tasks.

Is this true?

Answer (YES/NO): YES